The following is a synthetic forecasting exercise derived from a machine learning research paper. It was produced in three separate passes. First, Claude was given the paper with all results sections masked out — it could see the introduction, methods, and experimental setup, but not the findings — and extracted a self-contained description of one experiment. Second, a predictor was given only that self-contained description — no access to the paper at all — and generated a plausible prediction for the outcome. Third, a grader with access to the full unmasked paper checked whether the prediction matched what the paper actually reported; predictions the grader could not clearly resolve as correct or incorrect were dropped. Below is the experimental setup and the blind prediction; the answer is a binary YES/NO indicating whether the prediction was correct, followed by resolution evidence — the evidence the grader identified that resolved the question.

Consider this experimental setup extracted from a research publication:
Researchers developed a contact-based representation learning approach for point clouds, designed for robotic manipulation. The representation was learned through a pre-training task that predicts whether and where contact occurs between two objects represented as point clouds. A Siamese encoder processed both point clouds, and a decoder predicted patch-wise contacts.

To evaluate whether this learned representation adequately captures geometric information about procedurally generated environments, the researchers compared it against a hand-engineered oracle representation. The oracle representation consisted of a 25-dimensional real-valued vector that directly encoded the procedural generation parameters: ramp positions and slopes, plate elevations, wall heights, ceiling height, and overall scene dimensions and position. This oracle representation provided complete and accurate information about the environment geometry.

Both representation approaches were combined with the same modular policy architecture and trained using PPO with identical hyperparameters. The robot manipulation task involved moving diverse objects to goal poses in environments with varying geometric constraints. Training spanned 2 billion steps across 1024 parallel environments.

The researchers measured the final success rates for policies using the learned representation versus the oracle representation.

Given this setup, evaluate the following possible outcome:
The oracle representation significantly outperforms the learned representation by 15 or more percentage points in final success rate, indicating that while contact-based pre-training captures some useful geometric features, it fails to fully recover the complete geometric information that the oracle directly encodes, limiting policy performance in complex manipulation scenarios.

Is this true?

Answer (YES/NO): NO